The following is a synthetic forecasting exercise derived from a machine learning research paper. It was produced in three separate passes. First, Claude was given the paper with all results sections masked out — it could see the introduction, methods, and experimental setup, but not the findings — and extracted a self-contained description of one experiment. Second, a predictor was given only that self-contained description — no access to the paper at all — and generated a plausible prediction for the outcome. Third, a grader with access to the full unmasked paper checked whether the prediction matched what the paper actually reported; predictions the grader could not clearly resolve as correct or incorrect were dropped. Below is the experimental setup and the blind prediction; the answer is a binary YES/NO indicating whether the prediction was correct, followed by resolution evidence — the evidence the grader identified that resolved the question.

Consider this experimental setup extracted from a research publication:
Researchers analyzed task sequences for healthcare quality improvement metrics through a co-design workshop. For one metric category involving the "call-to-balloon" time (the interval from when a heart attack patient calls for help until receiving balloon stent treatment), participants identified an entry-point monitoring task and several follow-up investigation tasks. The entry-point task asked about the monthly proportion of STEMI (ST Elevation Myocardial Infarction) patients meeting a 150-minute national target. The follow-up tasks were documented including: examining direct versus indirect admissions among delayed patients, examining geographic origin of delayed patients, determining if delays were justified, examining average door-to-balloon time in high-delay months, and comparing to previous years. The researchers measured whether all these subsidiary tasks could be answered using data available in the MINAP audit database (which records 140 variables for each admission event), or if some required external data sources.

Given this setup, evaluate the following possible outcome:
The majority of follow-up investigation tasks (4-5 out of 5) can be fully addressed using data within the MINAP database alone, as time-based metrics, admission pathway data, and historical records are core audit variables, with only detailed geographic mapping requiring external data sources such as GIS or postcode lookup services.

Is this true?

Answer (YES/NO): NO